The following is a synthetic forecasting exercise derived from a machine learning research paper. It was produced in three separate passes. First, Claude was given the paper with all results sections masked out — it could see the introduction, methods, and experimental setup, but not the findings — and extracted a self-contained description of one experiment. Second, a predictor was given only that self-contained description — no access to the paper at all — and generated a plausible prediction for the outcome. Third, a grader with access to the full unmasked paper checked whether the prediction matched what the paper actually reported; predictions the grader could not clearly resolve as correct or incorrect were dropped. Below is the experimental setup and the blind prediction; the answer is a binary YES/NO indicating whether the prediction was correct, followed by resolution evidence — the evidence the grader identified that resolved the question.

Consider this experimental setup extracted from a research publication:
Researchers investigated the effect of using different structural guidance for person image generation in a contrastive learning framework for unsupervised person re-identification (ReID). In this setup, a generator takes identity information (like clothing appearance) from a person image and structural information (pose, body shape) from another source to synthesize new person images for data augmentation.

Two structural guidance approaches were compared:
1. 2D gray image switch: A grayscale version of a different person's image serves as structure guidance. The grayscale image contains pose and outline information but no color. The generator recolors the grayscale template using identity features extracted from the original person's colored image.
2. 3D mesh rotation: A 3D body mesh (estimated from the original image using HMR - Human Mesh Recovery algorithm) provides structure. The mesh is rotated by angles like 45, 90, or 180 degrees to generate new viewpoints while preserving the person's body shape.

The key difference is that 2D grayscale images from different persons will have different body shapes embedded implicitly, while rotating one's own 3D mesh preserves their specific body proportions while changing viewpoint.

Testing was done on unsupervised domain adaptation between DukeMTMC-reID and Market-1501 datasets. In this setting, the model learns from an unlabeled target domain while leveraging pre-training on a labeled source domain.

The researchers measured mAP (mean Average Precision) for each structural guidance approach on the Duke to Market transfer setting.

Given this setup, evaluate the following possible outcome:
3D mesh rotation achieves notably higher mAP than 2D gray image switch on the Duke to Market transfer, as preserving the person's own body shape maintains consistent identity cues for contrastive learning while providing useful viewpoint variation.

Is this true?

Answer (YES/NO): YES